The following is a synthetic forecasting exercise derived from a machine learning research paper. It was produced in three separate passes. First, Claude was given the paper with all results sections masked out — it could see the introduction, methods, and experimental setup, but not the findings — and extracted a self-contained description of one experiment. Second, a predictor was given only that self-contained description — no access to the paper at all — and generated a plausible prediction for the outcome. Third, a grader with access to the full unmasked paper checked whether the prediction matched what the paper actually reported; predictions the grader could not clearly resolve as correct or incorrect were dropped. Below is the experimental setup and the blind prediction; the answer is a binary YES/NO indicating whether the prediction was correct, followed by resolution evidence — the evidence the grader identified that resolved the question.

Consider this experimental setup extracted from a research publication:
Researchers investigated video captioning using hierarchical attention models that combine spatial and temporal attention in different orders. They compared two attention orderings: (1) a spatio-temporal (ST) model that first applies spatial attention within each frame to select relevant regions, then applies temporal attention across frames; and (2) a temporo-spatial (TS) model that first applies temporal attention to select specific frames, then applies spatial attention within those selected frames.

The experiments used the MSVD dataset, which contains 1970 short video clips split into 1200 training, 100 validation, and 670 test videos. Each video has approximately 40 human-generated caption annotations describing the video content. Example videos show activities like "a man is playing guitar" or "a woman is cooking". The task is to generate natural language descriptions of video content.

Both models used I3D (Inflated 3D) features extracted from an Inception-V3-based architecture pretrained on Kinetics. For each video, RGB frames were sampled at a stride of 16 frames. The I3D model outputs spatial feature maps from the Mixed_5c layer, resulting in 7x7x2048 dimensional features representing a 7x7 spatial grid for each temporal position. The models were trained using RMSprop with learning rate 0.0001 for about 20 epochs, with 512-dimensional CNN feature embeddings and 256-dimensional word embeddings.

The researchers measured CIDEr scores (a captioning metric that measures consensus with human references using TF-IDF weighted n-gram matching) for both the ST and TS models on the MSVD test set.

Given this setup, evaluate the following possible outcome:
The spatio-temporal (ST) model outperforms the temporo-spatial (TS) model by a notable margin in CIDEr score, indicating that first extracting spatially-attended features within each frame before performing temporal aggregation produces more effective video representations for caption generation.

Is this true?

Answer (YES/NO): YES